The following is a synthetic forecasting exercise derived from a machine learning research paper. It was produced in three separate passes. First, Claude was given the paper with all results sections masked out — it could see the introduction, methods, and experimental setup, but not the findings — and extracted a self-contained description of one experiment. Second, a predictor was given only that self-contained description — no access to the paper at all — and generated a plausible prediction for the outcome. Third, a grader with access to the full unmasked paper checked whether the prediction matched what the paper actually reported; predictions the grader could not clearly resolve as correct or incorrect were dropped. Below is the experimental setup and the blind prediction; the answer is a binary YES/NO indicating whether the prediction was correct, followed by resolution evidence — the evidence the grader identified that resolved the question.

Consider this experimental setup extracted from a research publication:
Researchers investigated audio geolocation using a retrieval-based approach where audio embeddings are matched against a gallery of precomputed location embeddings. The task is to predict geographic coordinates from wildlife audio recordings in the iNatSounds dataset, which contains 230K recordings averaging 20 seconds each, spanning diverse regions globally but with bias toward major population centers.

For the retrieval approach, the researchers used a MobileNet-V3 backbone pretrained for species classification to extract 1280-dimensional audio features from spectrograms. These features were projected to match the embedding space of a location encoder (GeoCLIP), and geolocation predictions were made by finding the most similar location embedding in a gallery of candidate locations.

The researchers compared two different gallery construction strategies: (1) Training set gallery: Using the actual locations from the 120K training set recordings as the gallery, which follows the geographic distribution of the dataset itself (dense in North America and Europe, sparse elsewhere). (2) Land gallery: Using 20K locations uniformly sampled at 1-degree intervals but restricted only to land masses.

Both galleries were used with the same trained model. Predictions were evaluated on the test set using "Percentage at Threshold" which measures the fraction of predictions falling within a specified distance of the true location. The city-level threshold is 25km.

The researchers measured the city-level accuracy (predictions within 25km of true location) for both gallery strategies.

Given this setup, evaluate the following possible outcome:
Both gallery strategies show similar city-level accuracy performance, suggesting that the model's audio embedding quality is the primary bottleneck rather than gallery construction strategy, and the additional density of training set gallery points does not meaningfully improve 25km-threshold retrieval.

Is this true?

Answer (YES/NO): NO